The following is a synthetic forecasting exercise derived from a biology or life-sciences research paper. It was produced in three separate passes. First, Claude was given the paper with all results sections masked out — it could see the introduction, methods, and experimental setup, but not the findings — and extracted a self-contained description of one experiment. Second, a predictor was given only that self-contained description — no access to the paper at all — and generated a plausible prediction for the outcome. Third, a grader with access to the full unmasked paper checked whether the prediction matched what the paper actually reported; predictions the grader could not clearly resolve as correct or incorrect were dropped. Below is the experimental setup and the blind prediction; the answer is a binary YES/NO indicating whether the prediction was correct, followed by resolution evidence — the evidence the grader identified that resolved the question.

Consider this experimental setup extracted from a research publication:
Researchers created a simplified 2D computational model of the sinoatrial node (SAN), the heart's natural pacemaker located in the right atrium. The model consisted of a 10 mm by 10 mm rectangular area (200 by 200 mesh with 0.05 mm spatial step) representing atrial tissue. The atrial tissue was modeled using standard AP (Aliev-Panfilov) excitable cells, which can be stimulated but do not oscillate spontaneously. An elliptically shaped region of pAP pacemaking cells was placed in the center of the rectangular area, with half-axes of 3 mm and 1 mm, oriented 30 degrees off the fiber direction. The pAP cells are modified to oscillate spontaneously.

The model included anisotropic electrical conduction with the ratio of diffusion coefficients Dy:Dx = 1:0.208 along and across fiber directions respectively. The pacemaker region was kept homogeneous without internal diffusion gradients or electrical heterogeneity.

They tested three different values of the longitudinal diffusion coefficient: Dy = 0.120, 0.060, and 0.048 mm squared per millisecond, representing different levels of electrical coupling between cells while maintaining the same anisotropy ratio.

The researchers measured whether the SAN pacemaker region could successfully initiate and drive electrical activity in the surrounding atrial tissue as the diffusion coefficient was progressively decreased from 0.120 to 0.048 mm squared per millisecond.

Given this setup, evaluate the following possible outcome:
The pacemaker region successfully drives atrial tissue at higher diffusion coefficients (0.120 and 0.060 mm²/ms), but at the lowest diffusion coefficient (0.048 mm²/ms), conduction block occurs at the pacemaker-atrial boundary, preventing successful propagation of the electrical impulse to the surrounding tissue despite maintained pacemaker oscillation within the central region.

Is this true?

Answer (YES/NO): NO